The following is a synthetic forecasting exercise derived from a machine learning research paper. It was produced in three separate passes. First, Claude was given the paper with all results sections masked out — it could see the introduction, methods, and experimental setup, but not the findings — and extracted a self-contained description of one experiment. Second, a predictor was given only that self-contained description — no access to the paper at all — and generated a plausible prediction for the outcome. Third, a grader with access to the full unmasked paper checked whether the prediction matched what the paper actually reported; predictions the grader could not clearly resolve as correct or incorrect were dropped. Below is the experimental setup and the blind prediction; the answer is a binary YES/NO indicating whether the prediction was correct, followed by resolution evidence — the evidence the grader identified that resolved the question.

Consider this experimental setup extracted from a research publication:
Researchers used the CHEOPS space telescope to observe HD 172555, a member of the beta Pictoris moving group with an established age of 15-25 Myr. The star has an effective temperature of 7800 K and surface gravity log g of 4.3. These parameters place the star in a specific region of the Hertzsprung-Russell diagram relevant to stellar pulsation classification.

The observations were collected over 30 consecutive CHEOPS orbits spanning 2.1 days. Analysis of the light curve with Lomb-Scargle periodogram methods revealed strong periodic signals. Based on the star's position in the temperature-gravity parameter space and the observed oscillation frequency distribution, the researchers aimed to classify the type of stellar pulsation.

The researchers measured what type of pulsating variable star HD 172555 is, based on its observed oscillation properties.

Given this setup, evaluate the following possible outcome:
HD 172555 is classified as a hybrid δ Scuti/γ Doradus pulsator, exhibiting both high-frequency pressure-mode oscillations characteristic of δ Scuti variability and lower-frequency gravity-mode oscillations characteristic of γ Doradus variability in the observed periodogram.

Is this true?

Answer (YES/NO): NO